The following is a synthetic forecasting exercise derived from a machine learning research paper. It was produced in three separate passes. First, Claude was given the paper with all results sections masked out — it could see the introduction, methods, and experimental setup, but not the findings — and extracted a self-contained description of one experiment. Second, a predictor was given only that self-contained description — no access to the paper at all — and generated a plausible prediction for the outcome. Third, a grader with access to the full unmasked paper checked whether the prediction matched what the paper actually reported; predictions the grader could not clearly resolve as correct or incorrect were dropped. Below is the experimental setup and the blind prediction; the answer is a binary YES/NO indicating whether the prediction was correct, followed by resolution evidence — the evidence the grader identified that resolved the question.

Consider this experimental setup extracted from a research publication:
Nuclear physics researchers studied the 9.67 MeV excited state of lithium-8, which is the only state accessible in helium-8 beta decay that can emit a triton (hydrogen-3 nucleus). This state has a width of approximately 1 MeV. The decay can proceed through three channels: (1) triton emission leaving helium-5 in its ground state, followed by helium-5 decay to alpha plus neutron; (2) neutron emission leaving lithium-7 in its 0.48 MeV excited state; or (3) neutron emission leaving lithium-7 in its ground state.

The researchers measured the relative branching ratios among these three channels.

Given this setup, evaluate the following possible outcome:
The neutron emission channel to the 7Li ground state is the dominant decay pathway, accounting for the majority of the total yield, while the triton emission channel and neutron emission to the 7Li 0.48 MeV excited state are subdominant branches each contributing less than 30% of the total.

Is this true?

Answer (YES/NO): NO